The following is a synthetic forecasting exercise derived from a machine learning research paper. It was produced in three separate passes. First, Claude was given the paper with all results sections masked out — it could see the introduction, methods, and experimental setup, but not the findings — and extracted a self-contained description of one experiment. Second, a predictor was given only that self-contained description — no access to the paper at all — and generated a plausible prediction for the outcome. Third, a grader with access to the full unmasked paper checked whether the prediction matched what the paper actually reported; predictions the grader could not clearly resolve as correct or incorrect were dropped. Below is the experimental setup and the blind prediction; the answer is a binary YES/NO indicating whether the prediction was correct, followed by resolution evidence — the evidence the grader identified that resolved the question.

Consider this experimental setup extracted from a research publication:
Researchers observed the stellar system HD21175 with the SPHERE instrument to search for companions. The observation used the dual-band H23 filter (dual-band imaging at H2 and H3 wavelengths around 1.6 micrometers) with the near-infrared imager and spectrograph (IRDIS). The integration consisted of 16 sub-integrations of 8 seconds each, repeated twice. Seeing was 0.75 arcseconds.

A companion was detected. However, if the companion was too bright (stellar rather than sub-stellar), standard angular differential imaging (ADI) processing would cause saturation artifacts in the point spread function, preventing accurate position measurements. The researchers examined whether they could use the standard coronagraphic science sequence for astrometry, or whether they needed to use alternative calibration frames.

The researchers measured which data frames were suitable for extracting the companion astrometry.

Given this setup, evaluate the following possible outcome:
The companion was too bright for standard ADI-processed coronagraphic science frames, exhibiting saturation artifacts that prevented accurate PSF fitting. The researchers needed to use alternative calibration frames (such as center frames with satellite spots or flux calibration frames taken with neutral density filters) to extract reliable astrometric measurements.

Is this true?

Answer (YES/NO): YES